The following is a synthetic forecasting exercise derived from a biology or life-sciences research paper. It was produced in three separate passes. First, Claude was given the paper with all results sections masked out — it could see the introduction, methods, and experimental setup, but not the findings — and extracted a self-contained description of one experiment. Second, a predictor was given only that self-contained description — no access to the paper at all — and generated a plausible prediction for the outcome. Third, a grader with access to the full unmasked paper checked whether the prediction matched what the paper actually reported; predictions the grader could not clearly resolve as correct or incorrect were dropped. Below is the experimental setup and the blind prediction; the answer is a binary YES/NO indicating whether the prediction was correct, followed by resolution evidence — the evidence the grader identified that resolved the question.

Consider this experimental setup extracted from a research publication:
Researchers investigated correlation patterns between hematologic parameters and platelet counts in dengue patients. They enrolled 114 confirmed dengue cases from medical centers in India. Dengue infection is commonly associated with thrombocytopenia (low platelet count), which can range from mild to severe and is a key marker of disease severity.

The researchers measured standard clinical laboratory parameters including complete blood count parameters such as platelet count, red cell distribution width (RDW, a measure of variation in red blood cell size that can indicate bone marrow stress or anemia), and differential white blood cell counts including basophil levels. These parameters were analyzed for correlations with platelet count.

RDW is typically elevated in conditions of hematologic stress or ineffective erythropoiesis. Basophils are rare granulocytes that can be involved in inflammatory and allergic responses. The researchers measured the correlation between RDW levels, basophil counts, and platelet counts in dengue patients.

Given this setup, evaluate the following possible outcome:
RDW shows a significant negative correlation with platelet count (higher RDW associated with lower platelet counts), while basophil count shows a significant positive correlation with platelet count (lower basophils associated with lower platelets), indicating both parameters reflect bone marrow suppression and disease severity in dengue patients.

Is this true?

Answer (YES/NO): NO